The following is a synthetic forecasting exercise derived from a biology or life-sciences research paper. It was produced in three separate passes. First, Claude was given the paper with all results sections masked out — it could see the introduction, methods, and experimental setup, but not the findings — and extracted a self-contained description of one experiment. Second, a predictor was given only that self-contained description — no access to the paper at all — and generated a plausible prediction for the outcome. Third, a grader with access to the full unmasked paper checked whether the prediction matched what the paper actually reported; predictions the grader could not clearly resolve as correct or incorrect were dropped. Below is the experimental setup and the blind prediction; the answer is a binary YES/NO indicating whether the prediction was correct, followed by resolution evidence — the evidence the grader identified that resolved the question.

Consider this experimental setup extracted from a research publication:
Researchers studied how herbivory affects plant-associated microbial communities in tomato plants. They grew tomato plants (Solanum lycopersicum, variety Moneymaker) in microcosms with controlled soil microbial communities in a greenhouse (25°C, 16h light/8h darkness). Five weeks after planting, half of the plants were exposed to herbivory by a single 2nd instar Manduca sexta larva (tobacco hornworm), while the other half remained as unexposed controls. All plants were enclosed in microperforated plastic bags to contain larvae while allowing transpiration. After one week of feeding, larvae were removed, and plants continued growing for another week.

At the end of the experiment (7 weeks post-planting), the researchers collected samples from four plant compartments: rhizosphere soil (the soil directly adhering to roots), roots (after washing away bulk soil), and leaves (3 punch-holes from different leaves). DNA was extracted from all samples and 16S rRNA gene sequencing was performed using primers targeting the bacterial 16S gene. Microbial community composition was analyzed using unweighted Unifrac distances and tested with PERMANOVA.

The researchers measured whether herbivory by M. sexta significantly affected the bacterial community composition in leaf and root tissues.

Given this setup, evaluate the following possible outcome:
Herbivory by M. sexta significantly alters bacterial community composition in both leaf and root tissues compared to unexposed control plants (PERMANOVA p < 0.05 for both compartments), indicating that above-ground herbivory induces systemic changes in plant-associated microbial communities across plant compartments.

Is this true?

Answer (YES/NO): NO